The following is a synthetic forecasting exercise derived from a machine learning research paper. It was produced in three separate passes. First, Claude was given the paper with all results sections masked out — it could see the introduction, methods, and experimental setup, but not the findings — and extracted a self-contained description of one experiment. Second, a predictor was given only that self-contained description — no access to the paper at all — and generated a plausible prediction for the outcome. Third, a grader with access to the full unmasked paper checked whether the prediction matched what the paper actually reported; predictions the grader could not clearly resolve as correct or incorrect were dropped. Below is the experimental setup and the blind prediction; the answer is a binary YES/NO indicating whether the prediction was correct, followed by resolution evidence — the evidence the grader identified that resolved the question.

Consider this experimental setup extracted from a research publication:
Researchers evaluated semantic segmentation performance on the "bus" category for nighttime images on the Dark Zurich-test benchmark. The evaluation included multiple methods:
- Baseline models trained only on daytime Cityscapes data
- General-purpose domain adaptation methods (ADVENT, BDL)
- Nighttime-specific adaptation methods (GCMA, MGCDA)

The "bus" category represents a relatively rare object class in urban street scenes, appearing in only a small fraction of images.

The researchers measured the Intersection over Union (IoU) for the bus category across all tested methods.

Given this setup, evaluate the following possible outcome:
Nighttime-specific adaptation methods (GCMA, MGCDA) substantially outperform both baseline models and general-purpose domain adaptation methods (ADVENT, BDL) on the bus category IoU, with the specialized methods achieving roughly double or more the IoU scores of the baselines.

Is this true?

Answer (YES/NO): NO